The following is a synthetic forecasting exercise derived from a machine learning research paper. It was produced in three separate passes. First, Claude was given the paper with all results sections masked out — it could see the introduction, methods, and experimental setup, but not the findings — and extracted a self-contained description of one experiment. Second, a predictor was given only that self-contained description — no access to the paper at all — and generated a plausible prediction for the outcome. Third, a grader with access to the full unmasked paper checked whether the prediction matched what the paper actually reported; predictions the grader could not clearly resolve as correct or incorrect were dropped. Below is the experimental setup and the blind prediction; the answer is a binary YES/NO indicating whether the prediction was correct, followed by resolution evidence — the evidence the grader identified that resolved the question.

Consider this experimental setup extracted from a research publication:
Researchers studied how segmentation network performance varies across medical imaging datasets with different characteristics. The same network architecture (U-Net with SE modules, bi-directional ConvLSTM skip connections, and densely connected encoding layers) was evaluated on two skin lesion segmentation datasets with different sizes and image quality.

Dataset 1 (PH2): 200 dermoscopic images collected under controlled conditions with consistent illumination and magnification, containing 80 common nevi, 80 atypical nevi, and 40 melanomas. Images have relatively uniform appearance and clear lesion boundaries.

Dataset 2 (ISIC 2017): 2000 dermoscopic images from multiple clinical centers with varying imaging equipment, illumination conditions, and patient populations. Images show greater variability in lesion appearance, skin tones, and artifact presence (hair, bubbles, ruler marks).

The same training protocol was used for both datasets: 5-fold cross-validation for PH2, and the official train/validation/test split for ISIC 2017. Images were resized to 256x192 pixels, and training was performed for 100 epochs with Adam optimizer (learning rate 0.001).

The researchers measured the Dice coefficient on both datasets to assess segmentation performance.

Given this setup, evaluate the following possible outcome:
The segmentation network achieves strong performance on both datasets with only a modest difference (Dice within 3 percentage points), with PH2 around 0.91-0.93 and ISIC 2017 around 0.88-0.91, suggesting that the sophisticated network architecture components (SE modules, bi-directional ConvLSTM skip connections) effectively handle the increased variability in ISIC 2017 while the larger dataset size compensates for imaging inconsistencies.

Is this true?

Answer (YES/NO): NO